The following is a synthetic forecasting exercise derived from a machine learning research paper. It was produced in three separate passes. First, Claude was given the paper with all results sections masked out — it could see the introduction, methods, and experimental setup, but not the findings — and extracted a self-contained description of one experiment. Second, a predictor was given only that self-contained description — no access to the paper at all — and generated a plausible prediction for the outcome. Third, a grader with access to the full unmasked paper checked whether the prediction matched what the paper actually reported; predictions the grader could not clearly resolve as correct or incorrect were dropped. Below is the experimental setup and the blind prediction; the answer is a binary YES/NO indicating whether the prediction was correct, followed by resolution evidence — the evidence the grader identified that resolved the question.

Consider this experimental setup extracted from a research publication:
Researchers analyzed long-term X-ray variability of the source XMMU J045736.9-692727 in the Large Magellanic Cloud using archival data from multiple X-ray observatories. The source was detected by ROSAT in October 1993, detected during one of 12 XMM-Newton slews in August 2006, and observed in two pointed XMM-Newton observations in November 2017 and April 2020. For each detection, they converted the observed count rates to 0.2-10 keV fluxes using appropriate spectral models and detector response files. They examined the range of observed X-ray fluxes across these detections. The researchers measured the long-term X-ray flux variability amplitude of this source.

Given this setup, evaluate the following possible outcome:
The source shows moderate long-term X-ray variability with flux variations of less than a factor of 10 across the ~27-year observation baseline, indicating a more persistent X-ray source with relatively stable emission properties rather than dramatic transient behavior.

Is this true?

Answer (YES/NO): YES